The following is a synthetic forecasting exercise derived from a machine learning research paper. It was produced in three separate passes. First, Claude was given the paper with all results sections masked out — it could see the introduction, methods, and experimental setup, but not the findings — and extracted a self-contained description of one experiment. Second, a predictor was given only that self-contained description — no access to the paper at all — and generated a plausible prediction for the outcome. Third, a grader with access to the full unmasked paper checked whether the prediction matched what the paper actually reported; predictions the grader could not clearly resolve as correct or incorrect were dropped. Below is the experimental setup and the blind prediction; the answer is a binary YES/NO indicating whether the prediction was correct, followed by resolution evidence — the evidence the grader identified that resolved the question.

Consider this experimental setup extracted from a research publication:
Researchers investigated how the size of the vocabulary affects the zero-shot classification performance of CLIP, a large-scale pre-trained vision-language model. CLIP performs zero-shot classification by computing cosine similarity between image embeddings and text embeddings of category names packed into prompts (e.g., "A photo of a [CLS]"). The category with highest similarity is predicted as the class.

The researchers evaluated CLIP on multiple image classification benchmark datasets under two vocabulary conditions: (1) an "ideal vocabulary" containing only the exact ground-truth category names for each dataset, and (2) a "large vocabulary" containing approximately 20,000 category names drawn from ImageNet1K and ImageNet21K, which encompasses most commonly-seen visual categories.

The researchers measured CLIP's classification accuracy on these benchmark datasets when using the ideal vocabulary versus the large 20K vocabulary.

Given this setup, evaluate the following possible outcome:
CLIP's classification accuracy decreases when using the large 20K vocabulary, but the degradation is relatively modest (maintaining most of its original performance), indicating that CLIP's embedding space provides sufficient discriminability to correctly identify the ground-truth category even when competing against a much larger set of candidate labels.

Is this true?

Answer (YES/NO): NO